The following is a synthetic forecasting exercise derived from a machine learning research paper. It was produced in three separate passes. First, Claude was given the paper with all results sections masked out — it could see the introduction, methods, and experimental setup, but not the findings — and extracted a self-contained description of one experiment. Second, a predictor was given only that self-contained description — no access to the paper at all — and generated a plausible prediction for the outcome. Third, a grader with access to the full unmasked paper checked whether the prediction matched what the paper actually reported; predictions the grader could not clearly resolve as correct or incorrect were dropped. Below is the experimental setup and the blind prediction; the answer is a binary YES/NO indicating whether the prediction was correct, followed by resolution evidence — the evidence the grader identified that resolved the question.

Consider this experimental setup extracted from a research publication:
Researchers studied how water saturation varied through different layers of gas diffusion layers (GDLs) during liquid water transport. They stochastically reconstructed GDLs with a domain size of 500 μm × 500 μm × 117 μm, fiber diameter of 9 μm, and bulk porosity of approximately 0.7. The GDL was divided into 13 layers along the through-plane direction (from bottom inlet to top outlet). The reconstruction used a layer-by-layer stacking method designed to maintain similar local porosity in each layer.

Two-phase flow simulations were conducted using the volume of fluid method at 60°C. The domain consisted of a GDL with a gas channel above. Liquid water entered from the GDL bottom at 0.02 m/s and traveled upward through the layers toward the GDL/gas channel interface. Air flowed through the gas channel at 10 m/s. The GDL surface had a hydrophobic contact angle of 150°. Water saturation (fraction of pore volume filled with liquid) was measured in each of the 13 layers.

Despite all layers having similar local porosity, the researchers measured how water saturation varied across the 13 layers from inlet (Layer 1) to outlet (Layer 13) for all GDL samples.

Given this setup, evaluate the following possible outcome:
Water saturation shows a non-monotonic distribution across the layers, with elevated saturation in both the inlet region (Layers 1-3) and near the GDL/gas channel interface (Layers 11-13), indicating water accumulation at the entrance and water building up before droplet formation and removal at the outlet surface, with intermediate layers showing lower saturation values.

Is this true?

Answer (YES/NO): NO